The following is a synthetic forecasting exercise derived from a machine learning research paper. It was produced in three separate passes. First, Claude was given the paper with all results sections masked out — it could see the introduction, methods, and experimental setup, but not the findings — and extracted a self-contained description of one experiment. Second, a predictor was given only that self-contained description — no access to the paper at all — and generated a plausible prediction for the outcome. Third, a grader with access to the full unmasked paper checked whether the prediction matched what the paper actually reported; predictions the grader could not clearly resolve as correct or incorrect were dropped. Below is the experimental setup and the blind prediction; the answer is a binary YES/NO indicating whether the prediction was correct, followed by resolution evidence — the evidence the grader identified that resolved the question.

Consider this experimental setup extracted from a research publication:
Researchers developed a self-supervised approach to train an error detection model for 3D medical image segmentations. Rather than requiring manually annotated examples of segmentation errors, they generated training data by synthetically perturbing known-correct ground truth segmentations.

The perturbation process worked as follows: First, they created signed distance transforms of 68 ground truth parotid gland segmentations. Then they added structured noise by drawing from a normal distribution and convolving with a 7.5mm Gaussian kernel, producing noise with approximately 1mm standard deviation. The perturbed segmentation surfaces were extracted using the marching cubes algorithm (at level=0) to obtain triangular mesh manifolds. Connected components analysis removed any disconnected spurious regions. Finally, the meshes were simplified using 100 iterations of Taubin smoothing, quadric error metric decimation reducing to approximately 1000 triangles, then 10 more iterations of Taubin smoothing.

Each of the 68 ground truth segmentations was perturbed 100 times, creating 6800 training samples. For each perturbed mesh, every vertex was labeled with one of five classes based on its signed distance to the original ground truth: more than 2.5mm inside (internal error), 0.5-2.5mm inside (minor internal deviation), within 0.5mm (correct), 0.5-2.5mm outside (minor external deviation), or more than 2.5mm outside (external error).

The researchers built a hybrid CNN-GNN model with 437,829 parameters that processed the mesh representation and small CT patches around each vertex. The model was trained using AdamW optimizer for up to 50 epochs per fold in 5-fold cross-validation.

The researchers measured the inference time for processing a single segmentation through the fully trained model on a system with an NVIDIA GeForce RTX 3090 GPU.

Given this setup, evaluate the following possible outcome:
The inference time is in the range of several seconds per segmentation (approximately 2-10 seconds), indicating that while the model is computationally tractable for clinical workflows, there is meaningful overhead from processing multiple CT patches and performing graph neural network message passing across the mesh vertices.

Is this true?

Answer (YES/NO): NO